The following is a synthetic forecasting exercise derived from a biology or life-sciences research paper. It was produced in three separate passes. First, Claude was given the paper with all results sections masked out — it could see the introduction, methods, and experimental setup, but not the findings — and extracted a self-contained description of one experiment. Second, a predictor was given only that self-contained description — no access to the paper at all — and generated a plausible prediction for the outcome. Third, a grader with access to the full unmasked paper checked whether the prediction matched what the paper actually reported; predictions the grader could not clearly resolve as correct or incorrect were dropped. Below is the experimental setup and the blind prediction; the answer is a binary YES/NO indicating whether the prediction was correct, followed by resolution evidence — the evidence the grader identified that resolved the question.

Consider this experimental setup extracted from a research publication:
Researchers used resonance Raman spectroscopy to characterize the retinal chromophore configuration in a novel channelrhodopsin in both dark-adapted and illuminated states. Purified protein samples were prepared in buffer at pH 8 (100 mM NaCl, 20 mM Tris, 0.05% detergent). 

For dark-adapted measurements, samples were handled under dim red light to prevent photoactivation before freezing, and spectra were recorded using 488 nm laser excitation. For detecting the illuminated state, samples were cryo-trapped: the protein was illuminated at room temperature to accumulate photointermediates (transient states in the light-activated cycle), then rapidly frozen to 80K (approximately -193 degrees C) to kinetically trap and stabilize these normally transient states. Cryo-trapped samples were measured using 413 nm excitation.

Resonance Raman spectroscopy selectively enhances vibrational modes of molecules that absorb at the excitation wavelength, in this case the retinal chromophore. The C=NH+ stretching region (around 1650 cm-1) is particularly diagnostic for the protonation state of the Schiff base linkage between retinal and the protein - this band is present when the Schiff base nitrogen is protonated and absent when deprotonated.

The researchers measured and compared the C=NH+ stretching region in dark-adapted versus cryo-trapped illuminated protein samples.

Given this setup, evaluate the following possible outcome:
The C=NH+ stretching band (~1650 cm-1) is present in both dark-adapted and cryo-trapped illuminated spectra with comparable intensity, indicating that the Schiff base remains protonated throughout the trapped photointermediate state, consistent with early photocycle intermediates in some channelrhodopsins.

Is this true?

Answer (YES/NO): NO